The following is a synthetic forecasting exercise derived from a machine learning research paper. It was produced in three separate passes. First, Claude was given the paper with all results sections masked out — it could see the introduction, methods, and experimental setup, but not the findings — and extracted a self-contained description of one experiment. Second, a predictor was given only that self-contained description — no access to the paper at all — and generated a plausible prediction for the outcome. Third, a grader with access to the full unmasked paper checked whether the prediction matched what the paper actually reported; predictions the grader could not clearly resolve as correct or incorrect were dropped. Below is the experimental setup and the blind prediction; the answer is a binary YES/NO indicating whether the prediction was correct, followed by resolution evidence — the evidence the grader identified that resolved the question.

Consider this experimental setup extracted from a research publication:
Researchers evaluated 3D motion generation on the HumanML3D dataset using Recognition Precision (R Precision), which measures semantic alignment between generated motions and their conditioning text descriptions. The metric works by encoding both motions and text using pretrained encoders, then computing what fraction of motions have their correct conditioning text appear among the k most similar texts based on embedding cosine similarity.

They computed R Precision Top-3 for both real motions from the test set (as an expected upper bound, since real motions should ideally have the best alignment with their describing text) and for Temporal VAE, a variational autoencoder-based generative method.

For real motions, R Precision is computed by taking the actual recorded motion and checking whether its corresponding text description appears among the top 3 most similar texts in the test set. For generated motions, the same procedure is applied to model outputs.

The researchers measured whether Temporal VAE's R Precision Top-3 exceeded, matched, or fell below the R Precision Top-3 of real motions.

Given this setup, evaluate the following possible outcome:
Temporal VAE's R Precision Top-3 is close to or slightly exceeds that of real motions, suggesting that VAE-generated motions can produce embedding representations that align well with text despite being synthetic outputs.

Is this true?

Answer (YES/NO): YES